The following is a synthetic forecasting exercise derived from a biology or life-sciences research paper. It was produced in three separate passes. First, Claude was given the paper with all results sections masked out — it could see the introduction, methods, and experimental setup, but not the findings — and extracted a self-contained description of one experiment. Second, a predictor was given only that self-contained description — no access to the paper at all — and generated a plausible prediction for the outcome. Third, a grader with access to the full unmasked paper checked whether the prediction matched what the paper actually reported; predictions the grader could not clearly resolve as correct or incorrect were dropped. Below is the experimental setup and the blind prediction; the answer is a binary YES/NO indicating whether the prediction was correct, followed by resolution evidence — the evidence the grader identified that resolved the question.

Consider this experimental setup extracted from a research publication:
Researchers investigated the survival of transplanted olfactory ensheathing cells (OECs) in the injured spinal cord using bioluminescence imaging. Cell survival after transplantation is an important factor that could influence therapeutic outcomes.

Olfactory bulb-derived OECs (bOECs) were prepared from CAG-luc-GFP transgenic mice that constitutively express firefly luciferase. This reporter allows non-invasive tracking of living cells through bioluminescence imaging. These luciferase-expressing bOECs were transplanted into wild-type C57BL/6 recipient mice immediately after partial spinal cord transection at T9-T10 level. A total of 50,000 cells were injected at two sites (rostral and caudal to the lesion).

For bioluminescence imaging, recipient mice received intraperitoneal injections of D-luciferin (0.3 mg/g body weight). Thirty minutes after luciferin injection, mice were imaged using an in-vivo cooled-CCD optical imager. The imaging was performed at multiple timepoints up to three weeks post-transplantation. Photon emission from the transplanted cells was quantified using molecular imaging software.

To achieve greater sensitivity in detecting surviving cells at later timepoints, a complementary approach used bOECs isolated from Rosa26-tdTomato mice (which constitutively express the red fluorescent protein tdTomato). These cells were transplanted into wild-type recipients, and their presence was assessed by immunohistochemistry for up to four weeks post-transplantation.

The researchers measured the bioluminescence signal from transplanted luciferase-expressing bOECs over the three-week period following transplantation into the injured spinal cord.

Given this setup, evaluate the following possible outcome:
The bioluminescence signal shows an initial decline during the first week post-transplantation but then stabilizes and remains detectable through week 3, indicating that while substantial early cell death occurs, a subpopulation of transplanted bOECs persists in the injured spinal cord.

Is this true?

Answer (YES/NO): NO